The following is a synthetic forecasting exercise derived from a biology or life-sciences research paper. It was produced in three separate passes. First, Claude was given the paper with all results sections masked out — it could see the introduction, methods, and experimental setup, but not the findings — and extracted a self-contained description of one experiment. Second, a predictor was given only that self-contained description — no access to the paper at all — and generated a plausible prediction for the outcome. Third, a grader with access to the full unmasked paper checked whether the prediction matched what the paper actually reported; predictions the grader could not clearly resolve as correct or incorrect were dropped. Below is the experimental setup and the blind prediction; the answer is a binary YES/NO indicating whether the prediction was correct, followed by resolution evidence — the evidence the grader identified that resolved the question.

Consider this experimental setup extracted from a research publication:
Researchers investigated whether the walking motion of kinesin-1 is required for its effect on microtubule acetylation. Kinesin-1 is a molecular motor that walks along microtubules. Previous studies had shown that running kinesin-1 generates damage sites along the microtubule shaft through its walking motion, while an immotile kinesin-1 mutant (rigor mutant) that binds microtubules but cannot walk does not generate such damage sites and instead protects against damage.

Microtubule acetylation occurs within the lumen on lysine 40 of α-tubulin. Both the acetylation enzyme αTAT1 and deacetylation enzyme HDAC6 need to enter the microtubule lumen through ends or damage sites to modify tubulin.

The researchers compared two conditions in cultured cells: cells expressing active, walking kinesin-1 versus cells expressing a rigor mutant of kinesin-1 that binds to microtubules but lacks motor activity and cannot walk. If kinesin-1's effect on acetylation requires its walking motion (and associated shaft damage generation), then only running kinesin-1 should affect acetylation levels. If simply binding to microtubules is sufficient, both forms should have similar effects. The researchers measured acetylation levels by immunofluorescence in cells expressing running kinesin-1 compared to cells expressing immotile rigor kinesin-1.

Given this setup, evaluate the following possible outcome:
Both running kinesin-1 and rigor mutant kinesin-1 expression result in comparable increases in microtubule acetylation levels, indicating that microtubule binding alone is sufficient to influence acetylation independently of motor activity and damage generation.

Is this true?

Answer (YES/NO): NO